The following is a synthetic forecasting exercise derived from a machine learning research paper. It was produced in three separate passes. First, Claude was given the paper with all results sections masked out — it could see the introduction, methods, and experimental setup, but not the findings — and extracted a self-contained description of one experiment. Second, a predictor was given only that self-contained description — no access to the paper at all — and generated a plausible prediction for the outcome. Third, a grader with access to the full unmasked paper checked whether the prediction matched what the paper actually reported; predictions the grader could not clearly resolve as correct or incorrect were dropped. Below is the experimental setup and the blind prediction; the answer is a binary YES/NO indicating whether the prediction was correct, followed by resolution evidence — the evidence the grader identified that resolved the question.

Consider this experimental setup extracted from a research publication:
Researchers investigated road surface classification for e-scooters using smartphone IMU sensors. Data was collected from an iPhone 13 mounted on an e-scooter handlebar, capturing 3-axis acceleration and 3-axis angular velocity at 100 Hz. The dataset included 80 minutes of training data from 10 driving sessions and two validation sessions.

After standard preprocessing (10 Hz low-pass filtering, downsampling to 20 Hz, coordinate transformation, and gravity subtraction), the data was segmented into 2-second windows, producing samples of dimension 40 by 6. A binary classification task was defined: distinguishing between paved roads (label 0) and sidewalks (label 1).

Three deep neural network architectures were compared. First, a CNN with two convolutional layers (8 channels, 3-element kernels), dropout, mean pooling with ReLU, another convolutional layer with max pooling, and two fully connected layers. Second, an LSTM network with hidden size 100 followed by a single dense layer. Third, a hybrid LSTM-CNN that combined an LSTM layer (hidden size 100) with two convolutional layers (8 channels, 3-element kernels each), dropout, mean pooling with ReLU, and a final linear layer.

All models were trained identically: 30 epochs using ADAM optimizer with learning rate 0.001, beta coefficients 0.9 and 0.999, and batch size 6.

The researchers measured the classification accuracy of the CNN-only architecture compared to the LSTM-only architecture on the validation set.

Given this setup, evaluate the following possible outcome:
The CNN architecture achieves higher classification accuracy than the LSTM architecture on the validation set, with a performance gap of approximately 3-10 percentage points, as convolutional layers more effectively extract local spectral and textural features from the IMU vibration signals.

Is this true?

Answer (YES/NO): NO